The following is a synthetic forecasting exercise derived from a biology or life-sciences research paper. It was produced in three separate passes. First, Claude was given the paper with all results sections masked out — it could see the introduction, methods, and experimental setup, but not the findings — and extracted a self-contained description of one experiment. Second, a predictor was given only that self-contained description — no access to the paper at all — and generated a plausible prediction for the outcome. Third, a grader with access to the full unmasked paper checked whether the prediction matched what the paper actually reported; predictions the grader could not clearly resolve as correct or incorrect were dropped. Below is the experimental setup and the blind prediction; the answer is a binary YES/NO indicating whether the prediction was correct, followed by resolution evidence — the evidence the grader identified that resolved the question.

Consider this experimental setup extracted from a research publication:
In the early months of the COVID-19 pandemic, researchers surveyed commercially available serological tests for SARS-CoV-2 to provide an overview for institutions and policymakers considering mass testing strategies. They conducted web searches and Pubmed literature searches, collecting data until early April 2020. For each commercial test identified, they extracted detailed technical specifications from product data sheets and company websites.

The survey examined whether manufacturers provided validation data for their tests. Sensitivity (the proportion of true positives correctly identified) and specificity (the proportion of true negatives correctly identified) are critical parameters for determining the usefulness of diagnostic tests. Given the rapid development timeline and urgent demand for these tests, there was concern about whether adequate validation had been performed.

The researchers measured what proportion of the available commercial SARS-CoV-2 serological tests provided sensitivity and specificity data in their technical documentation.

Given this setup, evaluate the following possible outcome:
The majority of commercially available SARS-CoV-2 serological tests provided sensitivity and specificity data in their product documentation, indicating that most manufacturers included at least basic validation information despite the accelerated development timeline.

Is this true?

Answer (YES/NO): NO